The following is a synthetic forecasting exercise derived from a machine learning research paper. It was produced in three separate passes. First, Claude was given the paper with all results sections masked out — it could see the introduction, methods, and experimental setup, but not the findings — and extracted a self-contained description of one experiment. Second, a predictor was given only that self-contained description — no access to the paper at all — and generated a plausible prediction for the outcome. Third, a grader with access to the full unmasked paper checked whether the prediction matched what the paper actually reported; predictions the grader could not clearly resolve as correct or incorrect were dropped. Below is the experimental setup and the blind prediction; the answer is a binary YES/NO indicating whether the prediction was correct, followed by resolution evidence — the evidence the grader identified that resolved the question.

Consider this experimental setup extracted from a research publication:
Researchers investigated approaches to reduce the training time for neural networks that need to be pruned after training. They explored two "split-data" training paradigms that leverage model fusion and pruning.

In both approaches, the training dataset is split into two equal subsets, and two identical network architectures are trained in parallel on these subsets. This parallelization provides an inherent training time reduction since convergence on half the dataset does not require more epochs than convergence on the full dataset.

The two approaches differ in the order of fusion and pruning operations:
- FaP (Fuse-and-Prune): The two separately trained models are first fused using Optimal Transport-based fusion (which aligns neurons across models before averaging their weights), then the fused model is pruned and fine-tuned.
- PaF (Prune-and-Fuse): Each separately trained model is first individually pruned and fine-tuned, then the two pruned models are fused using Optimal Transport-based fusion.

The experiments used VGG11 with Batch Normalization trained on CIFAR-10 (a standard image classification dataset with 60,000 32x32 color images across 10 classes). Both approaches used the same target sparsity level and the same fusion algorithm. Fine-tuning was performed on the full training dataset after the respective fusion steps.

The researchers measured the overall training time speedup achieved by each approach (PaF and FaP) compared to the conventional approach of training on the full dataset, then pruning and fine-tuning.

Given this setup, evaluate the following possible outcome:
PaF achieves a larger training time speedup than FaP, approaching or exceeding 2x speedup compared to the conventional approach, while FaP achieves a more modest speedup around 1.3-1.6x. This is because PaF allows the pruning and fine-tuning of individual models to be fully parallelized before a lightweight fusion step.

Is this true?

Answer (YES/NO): NO